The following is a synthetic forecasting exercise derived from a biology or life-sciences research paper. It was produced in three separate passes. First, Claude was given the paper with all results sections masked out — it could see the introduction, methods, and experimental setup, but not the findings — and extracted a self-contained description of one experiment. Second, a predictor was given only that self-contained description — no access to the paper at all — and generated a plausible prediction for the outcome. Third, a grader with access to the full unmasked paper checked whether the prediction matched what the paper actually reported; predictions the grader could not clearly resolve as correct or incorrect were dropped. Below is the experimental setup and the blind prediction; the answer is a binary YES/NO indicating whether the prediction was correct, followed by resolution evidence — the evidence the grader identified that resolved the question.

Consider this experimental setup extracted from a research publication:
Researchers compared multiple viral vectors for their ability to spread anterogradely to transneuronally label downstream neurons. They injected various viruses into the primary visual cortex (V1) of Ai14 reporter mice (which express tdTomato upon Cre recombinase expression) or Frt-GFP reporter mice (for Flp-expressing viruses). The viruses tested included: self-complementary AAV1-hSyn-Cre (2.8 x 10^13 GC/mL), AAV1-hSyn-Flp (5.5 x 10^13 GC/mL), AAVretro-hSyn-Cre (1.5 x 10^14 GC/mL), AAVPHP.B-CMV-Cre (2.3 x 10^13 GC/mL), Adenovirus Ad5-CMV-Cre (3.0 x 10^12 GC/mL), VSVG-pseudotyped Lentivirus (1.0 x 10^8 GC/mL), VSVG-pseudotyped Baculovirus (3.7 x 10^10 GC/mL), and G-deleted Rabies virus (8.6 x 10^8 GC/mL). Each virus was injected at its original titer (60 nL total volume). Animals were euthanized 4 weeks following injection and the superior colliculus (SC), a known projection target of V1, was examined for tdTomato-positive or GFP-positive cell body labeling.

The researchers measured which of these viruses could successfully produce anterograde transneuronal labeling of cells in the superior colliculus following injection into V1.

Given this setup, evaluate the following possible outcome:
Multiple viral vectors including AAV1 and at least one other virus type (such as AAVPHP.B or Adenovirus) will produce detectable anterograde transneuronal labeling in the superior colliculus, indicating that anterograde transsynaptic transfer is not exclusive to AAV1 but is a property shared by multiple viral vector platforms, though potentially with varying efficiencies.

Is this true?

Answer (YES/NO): NO